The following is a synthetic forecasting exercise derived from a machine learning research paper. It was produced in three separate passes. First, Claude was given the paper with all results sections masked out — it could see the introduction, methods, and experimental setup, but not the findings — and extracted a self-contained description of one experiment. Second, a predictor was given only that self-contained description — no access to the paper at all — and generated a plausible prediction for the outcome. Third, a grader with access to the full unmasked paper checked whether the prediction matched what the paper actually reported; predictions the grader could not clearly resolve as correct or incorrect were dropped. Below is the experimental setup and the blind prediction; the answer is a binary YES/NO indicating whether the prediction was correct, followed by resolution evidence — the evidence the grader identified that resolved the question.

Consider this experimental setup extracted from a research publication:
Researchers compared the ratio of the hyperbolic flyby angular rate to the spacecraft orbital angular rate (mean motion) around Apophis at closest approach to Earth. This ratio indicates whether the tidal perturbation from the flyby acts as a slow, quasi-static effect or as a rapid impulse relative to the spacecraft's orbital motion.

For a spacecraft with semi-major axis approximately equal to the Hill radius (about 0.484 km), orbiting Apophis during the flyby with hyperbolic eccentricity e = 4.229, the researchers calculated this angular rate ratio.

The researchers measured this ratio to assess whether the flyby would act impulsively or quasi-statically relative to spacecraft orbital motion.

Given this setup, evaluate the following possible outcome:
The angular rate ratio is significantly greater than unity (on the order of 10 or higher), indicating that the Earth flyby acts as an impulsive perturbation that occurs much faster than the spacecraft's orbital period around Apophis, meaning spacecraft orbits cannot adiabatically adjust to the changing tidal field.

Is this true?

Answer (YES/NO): NO